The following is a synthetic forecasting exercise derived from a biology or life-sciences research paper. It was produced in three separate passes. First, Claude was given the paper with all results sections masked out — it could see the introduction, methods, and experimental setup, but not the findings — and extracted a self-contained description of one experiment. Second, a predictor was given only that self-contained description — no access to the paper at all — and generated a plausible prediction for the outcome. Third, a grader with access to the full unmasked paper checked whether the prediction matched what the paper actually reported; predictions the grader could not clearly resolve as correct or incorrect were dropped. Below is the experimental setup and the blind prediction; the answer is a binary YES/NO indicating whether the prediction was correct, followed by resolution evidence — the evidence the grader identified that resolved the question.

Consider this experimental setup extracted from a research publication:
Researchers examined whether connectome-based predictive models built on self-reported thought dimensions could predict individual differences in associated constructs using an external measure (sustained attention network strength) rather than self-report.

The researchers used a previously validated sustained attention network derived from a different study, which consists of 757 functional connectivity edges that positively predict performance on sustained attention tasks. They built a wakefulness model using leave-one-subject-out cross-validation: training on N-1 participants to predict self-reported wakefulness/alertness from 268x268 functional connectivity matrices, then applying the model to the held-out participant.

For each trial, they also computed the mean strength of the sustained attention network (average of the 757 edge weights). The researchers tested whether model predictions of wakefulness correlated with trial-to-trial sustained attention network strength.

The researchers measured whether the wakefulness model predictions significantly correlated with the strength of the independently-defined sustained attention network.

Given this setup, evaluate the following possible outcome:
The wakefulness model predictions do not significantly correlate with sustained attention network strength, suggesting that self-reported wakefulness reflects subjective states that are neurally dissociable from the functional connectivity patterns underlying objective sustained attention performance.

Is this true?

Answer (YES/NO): NO